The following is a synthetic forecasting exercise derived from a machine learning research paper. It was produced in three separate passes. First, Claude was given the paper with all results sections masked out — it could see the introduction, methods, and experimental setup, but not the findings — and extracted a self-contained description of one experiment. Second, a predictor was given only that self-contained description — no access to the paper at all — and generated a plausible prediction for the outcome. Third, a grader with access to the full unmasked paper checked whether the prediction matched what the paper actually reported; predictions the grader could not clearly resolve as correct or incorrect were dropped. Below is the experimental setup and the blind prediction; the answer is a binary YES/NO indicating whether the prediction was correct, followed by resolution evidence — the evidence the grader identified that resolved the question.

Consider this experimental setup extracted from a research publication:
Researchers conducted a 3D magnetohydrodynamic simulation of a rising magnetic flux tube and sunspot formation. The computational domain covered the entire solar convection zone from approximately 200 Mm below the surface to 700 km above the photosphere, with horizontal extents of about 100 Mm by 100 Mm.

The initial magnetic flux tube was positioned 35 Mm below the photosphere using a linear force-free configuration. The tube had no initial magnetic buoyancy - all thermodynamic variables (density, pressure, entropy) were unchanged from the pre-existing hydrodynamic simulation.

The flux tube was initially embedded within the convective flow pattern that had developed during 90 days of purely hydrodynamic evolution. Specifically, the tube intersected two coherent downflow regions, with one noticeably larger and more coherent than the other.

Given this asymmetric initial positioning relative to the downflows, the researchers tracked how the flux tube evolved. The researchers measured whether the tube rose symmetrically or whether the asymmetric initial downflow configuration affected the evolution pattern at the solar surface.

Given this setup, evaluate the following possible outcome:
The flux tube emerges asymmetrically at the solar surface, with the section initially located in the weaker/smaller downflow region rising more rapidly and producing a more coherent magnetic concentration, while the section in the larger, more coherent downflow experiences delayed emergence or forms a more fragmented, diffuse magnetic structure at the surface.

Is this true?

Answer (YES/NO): NO